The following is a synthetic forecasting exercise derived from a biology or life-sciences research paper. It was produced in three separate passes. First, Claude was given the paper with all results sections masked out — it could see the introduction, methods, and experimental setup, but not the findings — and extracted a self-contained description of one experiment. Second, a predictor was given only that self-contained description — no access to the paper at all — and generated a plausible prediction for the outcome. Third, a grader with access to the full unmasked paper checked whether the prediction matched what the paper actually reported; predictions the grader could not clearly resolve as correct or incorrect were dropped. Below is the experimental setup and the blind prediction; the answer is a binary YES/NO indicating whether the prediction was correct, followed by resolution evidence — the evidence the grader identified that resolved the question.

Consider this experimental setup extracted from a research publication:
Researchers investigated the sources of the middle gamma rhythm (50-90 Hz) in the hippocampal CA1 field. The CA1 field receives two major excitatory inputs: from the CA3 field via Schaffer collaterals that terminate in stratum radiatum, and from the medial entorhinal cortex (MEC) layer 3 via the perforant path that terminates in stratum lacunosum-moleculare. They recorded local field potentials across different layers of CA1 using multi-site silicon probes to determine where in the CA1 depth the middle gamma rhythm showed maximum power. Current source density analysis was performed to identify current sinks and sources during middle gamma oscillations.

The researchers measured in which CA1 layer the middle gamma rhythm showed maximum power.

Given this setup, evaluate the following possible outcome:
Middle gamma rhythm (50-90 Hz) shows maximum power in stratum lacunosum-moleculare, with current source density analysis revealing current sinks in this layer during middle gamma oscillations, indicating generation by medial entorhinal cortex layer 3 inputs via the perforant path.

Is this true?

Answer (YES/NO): YES